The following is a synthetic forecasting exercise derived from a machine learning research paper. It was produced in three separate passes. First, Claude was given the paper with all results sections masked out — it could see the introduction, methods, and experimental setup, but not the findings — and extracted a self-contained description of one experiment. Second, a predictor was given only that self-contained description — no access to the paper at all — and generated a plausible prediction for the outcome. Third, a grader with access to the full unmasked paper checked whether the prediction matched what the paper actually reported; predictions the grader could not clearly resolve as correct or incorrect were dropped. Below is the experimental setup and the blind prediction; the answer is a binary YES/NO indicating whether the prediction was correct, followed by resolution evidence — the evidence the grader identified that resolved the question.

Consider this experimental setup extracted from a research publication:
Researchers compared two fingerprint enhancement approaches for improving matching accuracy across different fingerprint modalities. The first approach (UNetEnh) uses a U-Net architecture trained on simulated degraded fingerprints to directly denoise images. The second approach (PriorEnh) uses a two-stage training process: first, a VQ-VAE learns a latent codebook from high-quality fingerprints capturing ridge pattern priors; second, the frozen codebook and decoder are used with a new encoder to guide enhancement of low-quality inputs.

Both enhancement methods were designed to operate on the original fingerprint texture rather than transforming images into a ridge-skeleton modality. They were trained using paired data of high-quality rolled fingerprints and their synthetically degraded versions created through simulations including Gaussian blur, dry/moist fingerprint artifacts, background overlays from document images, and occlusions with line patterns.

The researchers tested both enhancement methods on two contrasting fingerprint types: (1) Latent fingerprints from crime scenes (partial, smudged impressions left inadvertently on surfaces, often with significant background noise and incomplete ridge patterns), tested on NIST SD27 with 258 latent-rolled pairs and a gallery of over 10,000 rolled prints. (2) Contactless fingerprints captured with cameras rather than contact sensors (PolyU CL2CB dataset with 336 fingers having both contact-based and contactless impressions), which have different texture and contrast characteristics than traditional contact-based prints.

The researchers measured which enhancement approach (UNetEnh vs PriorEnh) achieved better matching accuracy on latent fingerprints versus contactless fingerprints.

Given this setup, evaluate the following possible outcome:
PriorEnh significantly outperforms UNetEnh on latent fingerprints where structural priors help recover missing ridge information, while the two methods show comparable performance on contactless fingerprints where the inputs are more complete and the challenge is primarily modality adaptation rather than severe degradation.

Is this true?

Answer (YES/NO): NO